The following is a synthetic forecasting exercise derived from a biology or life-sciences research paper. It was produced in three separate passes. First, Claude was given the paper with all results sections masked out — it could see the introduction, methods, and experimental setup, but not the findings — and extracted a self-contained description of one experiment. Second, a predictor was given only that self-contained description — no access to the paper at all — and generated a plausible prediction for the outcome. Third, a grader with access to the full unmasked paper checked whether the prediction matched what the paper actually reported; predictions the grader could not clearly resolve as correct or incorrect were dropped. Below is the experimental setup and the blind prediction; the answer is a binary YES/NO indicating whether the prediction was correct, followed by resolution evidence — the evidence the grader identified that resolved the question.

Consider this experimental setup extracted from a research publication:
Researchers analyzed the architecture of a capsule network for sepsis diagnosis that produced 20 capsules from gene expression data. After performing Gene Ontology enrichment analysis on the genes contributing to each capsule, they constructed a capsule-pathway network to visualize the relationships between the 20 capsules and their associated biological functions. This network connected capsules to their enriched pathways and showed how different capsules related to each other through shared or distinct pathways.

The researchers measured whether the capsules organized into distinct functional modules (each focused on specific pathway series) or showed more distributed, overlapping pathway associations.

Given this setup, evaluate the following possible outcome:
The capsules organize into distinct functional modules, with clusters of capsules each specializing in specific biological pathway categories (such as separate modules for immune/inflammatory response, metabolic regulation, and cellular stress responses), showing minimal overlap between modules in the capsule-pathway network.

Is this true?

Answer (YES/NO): NO